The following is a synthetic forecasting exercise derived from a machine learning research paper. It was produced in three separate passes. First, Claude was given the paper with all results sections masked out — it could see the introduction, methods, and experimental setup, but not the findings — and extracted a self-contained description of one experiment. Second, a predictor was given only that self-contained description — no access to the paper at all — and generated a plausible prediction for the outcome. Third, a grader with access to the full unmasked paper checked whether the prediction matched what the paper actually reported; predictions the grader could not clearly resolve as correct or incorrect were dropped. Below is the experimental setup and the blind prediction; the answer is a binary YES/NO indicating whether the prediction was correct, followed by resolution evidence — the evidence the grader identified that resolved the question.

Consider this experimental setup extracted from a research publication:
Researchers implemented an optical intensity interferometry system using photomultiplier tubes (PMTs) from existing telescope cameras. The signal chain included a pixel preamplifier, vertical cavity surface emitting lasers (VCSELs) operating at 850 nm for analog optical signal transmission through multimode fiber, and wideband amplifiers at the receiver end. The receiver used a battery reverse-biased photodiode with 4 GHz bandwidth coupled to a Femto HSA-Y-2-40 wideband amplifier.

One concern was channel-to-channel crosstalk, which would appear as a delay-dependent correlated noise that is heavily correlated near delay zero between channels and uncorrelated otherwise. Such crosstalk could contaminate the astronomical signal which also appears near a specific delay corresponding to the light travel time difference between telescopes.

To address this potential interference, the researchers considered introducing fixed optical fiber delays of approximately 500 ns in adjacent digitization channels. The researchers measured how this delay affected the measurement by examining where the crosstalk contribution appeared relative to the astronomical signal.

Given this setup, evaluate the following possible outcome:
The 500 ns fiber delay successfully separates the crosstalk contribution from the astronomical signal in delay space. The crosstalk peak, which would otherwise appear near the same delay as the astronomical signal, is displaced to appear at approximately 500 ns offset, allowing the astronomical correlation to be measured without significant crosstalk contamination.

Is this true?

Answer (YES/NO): NO